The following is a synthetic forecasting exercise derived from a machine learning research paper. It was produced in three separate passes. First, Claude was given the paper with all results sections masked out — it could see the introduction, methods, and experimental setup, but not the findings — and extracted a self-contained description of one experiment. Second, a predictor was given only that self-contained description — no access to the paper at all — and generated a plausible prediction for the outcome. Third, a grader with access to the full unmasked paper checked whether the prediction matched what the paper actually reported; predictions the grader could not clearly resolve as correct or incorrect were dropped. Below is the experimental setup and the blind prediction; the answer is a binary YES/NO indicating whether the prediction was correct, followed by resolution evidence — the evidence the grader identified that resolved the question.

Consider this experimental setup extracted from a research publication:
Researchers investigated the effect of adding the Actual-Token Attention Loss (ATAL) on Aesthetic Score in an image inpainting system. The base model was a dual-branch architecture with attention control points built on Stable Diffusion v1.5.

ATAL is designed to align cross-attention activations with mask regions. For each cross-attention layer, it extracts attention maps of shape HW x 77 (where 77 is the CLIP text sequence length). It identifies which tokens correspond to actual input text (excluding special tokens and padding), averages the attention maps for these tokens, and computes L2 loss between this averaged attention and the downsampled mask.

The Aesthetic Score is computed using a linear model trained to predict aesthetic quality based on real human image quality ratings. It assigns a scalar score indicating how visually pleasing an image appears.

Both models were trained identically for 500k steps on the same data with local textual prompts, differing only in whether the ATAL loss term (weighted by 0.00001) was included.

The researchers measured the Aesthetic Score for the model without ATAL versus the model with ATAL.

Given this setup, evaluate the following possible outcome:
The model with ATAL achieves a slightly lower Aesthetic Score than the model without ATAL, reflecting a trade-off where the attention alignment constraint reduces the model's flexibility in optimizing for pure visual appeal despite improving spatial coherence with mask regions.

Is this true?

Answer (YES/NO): NO